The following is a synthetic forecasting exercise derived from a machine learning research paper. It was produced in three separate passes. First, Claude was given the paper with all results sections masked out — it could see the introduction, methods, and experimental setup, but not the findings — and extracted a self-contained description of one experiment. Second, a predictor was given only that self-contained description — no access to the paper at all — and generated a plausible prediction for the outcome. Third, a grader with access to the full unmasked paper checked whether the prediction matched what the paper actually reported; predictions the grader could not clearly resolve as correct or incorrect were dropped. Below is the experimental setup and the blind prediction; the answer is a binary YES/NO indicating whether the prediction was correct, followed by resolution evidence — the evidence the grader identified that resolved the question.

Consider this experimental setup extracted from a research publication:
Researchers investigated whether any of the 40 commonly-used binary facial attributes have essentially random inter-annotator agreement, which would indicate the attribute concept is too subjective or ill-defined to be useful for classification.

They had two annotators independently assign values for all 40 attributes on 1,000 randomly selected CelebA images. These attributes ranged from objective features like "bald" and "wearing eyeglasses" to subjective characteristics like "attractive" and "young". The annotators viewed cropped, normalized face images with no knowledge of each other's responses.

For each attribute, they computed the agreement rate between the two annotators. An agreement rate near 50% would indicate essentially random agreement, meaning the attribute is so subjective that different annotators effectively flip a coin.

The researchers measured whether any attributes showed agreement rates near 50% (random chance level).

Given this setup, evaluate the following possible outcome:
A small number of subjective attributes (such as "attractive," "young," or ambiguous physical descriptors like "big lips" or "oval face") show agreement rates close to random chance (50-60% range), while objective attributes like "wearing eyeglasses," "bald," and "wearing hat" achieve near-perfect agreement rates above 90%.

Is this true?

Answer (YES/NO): NO